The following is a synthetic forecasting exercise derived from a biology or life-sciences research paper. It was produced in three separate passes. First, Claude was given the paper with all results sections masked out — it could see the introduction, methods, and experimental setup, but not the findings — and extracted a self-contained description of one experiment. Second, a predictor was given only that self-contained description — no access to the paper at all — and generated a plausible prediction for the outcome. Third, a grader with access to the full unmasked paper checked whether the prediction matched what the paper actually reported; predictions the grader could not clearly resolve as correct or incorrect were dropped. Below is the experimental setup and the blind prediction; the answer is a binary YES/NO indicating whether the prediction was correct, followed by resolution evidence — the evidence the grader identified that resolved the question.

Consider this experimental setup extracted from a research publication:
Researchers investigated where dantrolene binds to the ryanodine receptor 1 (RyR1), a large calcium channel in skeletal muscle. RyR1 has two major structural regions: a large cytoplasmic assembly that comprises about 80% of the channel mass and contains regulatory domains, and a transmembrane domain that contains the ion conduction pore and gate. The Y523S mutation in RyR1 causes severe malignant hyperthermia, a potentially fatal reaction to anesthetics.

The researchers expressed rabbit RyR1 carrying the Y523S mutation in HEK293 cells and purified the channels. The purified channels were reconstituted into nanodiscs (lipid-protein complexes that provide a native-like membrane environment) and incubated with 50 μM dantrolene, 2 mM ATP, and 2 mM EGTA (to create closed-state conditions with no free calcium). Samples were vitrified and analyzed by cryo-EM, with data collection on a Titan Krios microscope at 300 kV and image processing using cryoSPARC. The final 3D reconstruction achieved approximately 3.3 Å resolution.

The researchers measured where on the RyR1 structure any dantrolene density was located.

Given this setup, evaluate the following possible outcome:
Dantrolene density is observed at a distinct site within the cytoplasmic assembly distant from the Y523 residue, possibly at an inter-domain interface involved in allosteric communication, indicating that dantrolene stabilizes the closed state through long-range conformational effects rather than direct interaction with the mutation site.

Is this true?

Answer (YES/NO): YES